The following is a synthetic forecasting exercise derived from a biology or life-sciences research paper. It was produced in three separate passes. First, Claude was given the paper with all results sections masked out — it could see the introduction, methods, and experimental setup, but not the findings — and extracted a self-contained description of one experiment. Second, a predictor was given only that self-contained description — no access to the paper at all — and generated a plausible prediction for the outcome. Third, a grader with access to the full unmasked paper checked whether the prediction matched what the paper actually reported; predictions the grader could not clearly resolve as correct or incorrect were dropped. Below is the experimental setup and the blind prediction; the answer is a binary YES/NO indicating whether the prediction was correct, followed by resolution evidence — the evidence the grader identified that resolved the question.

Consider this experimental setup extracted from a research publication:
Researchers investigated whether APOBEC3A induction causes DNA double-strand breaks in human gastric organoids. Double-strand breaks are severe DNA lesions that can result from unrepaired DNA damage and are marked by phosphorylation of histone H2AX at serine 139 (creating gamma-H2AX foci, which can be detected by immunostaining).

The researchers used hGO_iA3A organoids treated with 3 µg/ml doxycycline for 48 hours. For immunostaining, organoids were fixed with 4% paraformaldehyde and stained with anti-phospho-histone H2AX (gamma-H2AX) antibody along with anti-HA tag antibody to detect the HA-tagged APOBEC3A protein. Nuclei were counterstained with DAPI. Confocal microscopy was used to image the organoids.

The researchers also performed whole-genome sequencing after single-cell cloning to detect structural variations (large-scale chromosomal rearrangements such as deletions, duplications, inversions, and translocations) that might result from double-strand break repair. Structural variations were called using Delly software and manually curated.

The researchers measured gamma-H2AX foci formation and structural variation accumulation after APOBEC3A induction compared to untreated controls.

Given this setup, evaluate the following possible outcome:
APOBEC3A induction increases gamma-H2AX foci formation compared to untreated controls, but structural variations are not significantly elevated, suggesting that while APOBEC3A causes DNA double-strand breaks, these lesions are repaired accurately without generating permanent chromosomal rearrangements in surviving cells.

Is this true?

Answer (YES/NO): YES